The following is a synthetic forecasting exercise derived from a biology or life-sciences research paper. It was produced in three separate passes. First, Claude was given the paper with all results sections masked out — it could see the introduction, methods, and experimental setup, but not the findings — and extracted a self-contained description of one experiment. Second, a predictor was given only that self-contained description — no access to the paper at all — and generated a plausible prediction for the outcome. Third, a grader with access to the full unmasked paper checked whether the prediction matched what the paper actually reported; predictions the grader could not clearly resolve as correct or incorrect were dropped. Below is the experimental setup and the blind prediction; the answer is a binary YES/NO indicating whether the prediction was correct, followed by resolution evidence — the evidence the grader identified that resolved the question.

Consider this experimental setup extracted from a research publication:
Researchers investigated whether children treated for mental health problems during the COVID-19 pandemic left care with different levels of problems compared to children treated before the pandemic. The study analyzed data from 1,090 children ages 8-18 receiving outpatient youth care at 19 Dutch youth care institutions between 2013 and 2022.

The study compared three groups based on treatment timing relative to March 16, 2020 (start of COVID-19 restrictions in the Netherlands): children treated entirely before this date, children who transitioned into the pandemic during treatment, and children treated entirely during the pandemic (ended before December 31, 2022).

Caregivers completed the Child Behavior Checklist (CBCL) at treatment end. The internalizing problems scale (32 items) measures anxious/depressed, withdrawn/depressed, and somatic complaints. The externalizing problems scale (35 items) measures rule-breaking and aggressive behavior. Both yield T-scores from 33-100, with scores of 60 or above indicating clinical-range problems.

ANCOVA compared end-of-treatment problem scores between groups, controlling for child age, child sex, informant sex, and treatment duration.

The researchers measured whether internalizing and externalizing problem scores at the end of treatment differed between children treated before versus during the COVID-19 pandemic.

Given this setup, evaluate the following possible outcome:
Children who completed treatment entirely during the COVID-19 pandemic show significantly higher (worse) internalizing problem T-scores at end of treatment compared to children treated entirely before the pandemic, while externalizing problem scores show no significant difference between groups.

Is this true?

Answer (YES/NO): NO